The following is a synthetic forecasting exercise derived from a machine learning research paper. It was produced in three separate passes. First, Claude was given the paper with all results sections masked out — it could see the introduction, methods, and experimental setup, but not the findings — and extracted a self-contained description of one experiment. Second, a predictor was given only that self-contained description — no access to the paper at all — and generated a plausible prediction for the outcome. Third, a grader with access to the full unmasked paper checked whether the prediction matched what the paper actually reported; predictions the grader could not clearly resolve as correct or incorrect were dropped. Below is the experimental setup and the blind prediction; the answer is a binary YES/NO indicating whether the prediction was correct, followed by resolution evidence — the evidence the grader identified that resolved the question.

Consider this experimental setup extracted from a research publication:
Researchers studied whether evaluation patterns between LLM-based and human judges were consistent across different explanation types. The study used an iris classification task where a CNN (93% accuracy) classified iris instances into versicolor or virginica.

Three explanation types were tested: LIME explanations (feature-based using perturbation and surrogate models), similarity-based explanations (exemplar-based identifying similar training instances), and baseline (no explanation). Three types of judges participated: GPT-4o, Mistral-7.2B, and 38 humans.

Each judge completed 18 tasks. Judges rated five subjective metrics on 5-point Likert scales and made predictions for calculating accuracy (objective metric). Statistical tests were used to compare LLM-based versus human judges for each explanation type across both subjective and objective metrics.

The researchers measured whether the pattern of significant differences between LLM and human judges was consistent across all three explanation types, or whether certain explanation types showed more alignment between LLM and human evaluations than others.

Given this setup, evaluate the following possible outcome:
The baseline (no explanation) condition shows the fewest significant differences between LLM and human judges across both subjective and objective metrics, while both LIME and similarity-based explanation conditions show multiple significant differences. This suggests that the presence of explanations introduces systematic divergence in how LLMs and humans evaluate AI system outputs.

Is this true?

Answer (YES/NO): NO